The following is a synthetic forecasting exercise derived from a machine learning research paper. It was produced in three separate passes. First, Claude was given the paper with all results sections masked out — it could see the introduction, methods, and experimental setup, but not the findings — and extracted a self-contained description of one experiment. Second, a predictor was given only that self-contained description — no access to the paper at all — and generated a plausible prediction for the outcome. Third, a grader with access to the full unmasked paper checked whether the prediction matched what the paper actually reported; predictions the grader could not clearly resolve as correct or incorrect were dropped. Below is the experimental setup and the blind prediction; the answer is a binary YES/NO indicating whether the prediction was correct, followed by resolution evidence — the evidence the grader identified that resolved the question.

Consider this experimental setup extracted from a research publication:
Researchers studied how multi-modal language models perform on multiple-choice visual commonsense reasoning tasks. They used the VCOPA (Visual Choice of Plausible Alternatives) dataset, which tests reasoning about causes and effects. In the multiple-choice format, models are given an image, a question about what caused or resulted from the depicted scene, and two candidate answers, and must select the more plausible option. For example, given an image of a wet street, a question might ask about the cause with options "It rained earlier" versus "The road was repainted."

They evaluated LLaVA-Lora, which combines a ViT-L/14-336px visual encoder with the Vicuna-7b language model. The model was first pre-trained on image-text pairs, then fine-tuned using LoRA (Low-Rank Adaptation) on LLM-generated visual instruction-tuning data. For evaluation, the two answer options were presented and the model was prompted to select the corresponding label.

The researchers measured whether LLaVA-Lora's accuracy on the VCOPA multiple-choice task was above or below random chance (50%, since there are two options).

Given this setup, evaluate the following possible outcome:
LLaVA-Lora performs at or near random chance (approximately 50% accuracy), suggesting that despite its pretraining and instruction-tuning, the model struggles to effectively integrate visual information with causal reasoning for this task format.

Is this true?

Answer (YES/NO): NO